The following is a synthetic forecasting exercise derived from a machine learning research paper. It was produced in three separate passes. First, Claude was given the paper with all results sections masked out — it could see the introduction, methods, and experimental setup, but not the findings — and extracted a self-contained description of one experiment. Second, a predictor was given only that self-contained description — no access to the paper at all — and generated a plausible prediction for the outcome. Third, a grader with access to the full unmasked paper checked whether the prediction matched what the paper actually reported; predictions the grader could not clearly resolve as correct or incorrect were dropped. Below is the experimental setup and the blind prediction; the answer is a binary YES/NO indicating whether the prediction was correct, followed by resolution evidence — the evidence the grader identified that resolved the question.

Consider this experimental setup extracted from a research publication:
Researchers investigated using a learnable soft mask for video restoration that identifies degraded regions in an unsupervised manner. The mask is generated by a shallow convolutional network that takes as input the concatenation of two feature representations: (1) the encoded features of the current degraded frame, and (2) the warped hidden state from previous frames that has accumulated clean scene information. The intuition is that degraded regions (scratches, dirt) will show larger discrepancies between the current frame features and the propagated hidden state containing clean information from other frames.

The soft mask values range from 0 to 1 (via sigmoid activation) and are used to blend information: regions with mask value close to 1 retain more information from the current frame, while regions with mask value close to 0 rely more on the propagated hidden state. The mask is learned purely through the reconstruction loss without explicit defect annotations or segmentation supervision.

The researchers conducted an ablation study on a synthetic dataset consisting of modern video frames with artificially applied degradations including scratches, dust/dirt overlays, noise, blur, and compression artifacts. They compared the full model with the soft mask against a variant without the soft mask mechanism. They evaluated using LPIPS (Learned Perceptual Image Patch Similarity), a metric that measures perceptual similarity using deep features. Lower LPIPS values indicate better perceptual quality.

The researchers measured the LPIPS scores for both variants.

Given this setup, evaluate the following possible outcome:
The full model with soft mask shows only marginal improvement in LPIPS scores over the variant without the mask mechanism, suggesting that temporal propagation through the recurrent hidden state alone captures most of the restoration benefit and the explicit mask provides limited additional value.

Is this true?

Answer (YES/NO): NO